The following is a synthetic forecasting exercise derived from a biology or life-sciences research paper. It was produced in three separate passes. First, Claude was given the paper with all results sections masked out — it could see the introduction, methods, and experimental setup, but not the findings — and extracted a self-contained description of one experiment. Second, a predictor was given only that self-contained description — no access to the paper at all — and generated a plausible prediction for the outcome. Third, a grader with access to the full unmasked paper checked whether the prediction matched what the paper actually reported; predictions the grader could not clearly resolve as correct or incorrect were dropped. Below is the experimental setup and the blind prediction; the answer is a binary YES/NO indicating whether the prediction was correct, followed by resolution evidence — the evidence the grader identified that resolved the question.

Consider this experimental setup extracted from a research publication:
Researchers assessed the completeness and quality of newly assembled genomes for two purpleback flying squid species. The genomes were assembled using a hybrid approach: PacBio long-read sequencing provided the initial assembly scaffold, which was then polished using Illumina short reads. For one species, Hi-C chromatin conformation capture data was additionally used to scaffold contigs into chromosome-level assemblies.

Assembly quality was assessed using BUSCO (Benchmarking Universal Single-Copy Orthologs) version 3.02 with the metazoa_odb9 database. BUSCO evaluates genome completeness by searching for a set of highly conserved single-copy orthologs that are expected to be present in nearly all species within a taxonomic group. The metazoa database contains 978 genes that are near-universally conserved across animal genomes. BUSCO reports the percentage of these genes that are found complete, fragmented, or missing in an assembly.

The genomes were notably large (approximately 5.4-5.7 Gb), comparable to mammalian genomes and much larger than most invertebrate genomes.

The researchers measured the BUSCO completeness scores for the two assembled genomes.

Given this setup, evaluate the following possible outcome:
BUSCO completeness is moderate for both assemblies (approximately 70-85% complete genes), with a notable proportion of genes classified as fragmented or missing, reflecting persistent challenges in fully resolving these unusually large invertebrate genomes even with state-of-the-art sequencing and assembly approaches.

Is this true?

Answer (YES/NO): NO